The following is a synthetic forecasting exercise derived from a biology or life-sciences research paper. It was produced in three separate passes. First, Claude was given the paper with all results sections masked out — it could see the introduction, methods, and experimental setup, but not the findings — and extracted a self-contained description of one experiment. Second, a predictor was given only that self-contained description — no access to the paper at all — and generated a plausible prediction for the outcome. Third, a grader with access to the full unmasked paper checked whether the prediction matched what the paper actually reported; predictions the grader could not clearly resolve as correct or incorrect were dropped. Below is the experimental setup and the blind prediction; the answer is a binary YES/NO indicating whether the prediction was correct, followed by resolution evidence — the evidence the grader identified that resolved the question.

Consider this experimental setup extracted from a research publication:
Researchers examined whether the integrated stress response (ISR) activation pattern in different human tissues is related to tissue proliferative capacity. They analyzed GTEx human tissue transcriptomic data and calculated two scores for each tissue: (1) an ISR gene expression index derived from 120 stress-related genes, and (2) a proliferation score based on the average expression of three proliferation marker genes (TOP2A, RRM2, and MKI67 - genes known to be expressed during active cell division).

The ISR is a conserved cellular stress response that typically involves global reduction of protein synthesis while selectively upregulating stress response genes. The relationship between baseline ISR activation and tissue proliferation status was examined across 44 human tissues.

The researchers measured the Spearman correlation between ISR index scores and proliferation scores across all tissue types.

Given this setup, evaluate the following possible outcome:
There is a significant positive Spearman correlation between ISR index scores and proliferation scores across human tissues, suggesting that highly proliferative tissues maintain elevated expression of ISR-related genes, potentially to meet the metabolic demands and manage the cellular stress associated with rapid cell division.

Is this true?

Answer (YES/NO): YES